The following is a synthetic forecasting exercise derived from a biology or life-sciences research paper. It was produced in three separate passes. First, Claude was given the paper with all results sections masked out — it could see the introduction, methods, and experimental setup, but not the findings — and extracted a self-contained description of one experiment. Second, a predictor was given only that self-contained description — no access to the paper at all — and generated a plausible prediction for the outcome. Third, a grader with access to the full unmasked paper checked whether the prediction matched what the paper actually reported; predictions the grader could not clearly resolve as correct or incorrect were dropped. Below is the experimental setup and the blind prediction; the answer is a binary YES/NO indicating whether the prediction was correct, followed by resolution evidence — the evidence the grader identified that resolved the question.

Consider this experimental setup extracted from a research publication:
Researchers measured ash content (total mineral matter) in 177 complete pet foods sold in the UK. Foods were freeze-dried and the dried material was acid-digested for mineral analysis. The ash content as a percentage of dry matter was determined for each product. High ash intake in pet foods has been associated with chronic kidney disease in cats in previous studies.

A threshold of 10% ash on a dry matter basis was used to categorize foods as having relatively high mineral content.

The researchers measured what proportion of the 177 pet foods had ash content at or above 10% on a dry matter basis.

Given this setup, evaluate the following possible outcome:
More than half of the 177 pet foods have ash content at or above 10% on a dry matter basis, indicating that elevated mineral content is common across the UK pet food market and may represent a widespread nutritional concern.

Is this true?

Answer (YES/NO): NO